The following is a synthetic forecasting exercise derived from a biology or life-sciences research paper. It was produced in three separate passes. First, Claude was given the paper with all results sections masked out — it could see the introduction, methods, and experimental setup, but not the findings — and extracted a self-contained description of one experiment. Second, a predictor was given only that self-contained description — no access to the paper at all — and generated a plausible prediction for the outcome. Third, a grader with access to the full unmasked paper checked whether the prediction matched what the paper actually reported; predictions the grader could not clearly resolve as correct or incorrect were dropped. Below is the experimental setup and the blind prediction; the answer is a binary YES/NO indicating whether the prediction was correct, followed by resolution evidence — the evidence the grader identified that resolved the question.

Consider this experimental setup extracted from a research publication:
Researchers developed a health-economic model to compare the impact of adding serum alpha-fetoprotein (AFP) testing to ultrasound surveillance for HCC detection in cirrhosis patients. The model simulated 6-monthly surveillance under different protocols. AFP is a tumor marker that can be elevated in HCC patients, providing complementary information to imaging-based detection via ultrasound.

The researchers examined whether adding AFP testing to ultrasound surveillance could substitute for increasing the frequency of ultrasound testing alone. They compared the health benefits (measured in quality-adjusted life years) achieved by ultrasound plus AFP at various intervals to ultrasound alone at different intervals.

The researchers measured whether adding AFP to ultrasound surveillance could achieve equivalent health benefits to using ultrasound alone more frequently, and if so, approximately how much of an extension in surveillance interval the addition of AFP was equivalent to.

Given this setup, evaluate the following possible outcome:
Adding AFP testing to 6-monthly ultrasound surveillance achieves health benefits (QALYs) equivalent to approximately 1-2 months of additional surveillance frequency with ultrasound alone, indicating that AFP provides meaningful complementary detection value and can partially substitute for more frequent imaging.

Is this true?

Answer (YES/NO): NO